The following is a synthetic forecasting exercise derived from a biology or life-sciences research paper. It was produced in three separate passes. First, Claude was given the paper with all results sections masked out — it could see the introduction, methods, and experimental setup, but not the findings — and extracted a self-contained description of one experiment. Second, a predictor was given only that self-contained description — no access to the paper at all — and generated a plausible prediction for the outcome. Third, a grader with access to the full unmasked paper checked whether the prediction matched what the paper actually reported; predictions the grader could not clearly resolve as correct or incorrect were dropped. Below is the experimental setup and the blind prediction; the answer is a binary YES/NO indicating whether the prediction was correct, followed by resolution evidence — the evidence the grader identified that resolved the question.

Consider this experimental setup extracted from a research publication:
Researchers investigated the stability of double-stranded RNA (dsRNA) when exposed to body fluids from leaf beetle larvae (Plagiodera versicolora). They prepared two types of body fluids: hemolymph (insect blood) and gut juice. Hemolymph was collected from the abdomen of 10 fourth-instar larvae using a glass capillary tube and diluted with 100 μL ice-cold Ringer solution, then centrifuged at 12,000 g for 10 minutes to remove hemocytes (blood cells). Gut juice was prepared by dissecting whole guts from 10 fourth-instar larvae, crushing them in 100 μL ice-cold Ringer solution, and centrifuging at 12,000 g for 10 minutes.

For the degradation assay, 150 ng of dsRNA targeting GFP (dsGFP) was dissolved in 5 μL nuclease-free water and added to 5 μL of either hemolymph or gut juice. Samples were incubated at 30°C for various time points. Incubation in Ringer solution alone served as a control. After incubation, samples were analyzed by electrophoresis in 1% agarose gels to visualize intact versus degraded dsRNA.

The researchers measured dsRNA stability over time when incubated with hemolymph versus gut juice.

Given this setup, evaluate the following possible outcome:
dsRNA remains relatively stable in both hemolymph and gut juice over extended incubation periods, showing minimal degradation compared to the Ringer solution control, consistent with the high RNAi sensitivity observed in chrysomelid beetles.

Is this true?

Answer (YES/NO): NO